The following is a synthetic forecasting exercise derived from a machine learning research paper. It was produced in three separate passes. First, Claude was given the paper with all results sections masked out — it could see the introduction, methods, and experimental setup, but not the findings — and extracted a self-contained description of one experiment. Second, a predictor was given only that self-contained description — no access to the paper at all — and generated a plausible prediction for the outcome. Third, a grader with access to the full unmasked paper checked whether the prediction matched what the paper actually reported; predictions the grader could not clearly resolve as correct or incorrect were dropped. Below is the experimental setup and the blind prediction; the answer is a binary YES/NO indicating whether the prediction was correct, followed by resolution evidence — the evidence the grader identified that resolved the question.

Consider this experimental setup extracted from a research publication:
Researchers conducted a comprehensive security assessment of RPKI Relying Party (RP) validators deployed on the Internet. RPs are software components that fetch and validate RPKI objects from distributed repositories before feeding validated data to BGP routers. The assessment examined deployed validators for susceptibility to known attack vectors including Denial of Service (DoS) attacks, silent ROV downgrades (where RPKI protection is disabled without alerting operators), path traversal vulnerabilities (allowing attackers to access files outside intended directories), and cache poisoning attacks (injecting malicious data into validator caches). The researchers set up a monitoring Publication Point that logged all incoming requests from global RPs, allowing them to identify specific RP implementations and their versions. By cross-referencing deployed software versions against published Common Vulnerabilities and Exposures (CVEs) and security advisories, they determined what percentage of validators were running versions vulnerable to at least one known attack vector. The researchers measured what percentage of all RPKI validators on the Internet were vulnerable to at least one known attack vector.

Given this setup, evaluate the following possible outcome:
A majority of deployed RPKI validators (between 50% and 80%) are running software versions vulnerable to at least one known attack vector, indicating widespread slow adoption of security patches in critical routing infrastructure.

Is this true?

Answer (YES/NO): YES